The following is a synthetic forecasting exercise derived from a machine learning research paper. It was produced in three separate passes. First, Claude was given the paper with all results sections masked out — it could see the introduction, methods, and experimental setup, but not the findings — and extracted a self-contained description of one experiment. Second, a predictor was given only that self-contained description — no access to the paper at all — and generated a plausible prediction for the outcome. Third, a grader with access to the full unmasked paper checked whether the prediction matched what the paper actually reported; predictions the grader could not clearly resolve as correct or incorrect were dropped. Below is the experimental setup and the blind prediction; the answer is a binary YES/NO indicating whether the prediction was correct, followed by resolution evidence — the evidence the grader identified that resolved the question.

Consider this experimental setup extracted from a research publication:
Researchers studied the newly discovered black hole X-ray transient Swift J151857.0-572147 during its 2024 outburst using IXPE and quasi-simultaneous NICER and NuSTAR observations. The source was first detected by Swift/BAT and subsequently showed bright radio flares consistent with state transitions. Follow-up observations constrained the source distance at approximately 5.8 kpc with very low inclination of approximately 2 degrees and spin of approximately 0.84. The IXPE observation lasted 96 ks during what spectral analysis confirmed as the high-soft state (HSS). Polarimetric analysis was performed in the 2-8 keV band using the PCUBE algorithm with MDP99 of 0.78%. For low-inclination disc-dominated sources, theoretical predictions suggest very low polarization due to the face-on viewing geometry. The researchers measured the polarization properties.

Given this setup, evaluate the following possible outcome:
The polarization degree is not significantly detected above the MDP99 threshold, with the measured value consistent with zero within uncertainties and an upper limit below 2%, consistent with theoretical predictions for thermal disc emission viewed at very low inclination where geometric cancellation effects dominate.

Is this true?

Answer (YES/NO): YES